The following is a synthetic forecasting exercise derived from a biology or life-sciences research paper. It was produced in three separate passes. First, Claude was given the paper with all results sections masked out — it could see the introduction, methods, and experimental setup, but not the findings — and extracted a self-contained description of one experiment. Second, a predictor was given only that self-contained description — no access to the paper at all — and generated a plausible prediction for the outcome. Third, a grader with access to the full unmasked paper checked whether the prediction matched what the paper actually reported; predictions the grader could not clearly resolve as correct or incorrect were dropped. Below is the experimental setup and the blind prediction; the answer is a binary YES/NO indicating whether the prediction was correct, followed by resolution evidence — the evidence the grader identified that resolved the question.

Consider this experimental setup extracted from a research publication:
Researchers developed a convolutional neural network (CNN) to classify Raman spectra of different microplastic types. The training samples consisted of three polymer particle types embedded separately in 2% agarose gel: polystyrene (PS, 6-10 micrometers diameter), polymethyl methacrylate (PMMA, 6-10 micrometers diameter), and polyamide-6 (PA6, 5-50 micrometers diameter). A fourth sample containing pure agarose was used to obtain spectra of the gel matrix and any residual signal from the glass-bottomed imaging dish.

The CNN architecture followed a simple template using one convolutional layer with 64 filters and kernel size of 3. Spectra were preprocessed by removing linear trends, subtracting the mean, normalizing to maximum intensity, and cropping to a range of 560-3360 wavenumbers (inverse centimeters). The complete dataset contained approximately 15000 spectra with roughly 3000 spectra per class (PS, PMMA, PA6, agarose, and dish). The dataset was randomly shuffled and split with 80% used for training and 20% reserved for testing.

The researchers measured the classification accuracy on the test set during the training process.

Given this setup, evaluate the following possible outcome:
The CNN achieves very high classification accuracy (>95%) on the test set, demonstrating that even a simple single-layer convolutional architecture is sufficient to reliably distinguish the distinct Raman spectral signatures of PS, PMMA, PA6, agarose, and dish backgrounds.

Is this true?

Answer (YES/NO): YES